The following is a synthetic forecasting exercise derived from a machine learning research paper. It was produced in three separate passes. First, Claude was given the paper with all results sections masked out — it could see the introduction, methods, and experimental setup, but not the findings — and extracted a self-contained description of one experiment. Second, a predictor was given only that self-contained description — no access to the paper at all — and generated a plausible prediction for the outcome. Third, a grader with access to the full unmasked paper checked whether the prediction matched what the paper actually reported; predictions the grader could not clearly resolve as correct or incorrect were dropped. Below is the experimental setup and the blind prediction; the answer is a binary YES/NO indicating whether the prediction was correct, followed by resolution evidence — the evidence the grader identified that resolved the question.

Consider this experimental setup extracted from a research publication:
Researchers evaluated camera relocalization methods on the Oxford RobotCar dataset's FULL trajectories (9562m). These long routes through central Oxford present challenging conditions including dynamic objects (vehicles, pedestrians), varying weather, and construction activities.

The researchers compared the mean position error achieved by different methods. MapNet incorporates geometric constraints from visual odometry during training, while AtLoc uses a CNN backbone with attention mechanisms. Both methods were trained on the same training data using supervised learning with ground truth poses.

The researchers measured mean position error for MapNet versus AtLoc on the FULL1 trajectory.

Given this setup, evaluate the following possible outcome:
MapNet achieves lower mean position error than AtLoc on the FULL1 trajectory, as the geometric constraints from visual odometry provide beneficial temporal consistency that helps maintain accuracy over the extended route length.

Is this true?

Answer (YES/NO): NO